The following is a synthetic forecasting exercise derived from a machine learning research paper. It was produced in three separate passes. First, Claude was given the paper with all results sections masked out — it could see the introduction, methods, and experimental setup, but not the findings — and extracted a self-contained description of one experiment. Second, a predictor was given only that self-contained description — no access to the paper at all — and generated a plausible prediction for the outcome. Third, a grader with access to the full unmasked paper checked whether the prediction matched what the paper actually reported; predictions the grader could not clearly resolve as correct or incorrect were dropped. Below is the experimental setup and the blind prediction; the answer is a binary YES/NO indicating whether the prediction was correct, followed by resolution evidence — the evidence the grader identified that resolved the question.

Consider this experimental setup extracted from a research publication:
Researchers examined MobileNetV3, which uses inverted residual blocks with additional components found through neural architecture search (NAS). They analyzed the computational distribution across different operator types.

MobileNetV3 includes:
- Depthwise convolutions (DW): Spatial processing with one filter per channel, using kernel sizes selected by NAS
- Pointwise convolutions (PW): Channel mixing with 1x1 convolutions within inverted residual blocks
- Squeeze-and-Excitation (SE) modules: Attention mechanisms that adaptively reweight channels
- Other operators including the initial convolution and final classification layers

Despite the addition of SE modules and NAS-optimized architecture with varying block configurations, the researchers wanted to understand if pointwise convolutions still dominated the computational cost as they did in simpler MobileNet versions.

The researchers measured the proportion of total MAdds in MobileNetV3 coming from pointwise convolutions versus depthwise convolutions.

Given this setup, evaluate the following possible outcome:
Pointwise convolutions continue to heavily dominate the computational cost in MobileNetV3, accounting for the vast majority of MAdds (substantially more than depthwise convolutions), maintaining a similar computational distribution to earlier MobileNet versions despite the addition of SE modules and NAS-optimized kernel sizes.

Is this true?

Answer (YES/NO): YES